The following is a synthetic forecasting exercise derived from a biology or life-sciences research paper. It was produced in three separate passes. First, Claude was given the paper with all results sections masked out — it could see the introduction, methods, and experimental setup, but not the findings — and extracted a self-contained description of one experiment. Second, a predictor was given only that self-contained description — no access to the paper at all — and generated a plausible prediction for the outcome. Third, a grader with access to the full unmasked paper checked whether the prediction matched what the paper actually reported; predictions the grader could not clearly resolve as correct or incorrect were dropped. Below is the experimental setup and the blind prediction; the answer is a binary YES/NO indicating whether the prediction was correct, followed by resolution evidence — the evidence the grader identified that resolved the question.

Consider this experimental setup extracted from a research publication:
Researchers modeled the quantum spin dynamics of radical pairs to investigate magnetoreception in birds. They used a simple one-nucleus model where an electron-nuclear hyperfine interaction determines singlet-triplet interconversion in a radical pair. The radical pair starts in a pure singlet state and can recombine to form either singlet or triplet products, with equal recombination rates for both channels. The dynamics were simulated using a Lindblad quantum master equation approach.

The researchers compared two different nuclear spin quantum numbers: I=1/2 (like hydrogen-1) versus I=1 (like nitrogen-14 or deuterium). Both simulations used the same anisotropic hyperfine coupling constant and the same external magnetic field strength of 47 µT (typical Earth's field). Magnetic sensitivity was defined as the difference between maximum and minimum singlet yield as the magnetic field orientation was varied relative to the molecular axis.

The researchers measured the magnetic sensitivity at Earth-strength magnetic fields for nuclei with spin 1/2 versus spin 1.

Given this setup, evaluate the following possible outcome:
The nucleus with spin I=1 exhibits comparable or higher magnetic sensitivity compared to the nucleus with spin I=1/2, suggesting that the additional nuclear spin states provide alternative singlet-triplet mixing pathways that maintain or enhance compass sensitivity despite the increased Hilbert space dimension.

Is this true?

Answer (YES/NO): NO